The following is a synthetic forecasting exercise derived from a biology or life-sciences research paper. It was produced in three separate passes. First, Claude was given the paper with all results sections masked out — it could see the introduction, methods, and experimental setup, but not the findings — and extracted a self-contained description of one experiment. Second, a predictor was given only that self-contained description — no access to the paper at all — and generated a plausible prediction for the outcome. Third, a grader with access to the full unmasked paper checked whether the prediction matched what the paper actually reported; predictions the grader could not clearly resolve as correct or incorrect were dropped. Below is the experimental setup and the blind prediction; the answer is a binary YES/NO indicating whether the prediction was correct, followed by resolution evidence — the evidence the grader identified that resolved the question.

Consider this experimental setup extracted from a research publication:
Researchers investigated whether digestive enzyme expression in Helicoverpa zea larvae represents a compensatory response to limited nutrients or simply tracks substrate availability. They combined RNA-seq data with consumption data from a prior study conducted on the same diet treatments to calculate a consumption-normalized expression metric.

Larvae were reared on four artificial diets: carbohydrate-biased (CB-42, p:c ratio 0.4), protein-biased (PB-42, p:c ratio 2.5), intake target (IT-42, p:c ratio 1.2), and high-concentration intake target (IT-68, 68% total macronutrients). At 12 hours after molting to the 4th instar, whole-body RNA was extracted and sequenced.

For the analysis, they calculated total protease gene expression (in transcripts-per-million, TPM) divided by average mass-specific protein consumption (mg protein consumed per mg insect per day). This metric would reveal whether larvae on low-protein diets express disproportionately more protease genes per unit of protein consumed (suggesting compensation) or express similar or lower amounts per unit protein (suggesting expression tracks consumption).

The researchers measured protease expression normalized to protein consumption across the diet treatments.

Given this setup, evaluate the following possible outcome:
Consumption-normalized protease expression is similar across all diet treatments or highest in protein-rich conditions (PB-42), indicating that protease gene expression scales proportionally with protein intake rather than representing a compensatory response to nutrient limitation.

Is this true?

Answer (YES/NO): NO